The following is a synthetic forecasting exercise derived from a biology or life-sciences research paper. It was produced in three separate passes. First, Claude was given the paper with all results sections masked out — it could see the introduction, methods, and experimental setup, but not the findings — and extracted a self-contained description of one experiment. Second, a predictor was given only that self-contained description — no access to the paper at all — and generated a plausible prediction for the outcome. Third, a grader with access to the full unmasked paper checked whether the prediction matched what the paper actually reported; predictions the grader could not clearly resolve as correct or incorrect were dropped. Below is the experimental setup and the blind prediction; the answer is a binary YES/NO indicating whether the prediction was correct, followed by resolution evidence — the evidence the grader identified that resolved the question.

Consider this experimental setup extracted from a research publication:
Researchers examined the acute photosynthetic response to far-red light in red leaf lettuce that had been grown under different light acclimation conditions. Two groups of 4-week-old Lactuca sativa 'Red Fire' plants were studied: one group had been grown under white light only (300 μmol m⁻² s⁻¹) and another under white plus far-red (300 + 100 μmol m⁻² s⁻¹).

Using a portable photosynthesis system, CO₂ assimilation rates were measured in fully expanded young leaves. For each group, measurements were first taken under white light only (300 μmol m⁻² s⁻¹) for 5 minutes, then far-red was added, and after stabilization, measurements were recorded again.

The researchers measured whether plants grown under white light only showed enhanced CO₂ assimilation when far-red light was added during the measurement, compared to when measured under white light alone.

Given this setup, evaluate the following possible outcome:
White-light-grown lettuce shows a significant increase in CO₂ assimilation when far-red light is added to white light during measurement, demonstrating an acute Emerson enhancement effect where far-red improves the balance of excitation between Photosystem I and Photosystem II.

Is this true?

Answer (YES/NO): YES